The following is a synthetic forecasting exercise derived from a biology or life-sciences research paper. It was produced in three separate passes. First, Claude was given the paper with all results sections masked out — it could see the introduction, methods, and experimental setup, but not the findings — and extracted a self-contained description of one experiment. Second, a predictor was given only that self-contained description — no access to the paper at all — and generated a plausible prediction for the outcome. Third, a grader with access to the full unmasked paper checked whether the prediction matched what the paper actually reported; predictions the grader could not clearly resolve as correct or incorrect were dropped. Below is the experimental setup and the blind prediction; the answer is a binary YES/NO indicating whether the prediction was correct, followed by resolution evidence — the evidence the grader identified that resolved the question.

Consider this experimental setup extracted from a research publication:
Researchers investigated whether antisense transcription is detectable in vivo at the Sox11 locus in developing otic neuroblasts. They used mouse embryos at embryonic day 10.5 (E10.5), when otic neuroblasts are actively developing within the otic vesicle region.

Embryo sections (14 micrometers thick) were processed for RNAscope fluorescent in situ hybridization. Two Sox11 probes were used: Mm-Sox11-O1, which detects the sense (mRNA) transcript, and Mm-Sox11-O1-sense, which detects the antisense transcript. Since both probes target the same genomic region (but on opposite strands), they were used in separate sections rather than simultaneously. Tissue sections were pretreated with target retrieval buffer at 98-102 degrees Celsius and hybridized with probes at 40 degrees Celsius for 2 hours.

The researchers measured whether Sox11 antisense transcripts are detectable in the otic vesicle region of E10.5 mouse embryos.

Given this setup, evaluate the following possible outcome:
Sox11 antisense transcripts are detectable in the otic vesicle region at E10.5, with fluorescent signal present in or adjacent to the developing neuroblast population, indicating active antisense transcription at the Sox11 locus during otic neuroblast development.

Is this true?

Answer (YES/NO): YES